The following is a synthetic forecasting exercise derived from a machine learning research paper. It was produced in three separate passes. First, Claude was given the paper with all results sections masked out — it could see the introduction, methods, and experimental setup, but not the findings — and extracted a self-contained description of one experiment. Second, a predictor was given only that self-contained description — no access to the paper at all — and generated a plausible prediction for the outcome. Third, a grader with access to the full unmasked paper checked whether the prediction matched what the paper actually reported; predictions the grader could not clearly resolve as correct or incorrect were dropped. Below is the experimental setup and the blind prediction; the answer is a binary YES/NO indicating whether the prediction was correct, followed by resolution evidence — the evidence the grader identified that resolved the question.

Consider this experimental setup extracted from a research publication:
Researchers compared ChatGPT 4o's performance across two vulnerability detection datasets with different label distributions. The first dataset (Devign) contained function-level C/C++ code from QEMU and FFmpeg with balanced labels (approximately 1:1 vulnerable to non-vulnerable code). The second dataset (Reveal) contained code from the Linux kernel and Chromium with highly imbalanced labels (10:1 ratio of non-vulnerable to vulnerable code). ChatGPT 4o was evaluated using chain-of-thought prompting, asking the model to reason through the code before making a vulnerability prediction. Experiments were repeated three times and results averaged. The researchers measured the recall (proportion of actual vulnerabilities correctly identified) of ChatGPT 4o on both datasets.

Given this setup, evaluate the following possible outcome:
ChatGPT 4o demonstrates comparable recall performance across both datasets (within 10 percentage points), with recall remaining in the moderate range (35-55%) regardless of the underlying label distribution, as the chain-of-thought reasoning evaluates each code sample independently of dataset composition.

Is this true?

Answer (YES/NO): NO